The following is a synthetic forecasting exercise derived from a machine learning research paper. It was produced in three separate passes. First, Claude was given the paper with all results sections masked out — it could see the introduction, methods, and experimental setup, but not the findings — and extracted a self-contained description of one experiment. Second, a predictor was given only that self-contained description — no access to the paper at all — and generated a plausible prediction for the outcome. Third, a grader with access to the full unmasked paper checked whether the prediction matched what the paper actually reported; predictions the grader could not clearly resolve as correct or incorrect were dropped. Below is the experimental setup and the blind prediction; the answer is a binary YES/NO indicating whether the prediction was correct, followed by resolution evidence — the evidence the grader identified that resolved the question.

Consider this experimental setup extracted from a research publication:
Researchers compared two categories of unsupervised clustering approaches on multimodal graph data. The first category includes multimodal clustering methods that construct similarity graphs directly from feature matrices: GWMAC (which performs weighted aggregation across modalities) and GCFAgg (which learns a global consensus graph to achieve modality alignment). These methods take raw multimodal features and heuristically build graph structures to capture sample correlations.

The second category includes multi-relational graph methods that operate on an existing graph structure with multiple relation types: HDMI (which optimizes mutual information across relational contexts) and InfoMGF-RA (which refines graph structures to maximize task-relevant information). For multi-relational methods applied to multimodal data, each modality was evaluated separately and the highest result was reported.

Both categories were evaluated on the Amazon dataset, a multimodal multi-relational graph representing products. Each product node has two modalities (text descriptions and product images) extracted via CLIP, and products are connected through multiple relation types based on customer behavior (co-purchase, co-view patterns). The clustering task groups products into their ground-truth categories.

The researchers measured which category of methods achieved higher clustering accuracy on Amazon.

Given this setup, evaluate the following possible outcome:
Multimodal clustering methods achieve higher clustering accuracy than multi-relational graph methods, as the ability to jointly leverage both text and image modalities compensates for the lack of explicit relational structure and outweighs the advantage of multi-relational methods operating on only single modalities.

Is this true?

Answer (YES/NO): NO